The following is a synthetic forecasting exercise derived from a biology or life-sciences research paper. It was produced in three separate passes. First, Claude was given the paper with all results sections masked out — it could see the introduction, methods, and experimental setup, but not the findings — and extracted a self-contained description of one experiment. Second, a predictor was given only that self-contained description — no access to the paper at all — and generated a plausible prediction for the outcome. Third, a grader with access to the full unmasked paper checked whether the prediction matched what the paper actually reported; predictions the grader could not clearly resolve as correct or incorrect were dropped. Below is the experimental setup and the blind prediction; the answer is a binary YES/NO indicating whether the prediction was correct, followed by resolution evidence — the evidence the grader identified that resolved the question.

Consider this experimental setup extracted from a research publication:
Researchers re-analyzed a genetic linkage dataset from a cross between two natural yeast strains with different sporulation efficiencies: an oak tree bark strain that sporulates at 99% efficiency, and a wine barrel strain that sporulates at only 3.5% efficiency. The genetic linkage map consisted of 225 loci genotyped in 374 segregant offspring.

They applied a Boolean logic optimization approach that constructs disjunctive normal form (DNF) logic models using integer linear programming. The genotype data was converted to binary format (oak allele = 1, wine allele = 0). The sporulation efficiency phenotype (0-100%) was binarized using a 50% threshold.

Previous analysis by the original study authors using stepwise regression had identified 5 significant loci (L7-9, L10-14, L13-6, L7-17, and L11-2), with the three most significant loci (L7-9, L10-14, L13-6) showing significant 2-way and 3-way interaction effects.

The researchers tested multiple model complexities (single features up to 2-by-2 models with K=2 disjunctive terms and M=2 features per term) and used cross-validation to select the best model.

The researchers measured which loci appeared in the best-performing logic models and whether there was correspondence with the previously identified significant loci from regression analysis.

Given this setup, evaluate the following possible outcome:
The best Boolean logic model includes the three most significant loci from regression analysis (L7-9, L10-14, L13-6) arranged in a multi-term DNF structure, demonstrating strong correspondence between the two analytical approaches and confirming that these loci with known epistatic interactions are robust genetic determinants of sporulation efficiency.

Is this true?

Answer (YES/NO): YES